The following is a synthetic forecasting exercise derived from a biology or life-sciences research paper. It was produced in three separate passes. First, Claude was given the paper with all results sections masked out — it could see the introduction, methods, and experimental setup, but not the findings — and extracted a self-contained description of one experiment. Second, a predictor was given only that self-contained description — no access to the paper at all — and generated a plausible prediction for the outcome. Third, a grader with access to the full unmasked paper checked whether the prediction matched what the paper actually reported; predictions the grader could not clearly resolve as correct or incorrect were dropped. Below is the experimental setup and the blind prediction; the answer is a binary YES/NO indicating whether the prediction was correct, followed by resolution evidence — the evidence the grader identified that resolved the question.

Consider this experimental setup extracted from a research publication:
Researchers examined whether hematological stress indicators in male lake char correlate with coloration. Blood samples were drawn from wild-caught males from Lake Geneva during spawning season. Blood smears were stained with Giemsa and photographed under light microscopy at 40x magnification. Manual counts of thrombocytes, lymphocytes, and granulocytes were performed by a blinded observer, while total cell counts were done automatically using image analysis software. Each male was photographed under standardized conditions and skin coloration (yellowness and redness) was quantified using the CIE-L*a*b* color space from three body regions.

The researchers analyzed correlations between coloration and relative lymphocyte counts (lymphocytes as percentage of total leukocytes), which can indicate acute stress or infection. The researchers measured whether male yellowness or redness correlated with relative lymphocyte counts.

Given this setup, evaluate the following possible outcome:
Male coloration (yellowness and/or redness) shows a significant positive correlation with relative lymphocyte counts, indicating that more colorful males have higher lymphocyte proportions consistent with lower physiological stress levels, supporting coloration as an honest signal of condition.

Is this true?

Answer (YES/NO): NO